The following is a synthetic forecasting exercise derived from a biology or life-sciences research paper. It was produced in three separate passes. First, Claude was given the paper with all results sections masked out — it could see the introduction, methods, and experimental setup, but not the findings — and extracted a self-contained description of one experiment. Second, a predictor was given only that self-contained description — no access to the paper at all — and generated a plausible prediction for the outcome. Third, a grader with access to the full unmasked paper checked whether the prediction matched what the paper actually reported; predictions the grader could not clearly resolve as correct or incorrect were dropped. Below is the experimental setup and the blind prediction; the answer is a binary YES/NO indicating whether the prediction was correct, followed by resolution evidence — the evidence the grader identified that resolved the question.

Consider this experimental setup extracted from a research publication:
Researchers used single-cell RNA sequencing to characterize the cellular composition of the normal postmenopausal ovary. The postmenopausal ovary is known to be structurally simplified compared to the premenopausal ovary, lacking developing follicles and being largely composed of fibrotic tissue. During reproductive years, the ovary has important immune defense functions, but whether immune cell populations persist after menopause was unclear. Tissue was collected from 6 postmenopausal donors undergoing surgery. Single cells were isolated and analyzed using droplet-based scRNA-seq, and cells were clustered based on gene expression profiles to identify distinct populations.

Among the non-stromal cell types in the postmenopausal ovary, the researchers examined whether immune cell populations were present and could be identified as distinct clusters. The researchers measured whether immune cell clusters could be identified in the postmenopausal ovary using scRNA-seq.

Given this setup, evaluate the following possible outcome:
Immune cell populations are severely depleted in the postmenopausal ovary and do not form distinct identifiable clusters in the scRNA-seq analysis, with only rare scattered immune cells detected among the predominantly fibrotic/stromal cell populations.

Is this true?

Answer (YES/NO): NO